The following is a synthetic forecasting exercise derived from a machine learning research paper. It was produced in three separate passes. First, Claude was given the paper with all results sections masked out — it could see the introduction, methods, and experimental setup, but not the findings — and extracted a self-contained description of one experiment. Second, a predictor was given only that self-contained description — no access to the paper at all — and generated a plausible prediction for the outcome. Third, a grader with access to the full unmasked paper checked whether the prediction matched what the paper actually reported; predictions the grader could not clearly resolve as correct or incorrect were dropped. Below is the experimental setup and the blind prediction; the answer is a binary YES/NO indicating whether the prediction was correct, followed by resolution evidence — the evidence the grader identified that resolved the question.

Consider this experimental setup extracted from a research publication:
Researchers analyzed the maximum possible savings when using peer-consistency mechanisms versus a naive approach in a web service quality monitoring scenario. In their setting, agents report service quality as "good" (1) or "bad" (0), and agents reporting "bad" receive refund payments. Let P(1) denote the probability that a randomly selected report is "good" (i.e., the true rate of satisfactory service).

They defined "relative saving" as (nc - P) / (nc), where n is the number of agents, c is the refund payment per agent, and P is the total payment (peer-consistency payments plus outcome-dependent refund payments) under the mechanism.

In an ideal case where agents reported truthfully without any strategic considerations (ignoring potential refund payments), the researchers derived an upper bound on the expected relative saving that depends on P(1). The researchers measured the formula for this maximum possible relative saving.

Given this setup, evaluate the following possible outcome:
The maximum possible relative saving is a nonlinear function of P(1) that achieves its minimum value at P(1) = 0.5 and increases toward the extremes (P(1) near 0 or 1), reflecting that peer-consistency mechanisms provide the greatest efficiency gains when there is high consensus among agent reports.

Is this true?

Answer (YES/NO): NO